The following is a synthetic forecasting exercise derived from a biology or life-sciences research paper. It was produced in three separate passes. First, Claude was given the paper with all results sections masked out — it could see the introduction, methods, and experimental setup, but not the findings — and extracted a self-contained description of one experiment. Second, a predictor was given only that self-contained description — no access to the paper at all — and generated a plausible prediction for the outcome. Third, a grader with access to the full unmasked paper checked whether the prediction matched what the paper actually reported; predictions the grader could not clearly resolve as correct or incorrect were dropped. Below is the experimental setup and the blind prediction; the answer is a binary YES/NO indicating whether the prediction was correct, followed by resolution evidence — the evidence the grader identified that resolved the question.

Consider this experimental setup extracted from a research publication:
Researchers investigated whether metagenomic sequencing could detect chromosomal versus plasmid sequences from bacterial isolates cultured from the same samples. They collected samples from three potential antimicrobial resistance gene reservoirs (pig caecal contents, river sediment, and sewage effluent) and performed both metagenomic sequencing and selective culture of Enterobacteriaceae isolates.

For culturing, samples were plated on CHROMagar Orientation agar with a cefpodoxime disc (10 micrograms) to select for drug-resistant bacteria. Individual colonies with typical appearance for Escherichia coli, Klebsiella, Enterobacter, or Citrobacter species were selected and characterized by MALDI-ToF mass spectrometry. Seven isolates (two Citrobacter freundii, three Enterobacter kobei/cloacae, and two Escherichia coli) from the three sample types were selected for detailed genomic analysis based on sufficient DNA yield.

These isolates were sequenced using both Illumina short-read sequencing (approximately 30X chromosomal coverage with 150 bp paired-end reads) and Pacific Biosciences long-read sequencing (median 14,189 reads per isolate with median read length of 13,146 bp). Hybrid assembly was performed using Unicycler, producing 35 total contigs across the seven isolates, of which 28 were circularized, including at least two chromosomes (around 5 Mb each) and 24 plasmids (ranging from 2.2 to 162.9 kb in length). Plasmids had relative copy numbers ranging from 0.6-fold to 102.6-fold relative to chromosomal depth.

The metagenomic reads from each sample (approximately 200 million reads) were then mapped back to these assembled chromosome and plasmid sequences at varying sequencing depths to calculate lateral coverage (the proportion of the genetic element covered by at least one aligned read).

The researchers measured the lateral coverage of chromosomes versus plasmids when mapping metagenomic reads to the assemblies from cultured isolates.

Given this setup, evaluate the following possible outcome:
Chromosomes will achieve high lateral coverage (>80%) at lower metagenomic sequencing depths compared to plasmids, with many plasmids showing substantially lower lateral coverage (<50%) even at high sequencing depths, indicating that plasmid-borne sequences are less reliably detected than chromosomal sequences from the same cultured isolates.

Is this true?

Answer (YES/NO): NO